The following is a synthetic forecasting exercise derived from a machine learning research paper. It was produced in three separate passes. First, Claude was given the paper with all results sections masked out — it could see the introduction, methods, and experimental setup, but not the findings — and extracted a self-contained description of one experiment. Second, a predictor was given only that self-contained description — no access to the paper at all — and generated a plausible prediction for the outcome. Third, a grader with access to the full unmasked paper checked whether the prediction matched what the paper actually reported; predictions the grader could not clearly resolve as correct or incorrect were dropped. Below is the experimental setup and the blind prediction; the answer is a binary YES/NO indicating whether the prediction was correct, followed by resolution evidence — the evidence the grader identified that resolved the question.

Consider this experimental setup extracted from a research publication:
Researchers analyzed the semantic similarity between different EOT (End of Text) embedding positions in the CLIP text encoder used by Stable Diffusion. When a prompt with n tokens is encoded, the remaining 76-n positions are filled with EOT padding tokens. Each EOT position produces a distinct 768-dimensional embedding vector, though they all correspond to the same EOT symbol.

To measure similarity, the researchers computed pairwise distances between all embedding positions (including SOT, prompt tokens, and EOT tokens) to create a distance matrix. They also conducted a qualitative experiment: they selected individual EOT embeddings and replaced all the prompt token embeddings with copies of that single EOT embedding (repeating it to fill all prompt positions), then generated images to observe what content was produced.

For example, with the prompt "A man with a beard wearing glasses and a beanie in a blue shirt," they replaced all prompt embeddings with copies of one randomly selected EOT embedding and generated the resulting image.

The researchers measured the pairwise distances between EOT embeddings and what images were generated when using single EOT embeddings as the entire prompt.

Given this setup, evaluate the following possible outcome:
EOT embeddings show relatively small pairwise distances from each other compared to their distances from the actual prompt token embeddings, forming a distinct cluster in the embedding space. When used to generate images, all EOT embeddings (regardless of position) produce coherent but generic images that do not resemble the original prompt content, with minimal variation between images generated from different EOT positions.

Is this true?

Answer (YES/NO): NO